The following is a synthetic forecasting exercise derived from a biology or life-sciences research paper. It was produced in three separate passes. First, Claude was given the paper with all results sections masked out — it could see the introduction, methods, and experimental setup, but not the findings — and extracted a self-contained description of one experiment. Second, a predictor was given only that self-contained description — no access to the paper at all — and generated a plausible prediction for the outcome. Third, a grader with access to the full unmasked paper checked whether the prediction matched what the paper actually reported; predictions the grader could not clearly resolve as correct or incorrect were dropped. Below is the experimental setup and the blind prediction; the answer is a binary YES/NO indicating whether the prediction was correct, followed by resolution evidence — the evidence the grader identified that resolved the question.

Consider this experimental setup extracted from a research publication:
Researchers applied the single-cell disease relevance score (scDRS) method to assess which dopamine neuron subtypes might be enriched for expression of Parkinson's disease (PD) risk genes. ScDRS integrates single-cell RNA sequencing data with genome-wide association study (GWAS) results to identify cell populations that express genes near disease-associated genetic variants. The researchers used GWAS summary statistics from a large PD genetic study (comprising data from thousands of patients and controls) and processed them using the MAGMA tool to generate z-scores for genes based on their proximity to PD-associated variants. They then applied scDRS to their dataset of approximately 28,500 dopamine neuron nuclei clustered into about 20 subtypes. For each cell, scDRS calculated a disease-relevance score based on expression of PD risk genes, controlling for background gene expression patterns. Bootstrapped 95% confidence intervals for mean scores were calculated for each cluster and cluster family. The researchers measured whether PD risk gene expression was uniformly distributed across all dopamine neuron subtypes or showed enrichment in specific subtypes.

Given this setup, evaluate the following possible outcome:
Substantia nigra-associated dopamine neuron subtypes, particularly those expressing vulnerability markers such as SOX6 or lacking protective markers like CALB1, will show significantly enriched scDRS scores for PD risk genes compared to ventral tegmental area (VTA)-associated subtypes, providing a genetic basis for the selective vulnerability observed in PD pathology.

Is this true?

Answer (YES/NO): YES